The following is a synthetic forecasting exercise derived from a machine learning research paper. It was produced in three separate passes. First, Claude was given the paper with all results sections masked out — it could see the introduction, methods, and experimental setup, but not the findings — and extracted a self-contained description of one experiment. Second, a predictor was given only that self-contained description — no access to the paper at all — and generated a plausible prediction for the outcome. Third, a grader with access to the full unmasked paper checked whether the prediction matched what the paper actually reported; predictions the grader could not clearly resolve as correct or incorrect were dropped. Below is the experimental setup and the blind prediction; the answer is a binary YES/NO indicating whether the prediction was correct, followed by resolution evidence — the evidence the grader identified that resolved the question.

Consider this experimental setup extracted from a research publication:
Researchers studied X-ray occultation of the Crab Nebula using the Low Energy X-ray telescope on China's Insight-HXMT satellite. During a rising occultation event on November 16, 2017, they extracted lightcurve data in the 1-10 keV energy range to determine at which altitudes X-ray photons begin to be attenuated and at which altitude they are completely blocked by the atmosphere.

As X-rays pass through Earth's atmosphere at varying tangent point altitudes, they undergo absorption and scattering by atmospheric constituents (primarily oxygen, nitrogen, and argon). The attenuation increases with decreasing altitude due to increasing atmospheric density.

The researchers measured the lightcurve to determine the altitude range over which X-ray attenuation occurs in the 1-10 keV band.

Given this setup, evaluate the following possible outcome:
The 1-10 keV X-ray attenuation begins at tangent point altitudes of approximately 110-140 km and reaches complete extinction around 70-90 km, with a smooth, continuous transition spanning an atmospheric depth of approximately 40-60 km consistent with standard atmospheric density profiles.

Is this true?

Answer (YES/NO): NO